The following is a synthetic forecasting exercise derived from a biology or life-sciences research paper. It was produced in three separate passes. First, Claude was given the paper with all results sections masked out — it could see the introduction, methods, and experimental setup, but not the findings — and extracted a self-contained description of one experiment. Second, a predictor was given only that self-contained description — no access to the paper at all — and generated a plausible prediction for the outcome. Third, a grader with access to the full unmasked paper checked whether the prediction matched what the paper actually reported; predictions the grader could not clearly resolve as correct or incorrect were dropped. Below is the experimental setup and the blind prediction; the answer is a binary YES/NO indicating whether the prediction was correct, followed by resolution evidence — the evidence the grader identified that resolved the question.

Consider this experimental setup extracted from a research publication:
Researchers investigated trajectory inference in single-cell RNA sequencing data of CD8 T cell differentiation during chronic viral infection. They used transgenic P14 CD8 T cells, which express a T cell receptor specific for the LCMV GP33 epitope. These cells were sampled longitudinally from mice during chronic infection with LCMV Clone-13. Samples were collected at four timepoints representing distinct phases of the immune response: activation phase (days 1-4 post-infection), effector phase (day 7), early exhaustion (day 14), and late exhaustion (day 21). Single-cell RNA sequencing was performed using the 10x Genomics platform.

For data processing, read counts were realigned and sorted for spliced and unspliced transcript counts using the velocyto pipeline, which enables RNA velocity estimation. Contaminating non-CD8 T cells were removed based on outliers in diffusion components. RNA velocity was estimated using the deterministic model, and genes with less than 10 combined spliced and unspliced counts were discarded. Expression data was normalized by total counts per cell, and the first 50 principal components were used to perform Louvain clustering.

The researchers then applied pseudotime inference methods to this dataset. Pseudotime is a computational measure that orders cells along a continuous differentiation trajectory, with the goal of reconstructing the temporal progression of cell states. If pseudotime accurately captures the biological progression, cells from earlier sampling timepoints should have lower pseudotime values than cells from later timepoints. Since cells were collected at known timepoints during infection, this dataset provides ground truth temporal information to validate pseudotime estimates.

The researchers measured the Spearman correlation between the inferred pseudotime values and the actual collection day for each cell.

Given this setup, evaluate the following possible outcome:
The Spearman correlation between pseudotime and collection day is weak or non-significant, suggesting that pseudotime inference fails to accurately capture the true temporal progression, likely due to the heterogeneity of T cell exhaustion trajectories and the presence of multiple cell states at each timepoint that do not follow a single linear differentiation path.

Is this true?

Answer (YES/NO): NO